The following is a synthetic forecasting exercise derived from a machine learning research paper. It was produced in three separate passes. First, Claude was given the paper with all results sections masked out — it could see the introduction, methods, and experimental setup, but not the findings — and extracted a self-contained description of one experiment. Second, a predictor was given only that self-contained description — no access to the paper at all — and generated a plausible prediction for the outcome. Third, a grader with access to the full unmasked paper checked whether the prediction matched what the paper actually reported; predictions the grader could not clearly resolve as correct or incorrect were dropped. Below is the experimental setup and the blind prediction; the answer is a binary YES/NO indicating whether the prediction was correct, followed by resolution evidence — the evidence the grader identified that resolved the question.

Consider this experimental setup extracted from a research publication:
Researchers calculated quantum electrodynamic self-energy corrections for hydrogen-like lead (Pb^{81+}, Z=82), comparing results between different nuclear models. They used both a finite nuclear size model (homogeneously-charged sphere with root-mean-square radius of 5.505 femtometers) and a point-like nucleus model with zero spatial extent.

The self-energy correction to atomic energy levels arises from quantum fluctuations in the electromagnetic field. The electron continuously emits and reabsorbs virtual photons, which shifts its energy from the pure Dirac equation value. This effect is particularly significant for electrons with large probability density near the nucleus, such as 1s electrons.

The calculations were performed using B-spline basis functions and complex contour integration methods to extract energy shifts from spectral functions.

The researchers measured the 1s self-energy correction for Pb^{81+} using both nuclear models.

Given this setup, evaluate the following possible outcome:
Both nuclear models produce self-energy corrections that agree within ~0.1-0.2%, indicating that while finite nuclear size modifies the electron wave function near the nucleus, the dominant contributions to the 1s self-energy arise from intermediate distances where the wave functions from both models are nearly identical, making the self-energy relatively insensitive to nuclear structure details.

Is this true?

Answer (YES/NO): NO